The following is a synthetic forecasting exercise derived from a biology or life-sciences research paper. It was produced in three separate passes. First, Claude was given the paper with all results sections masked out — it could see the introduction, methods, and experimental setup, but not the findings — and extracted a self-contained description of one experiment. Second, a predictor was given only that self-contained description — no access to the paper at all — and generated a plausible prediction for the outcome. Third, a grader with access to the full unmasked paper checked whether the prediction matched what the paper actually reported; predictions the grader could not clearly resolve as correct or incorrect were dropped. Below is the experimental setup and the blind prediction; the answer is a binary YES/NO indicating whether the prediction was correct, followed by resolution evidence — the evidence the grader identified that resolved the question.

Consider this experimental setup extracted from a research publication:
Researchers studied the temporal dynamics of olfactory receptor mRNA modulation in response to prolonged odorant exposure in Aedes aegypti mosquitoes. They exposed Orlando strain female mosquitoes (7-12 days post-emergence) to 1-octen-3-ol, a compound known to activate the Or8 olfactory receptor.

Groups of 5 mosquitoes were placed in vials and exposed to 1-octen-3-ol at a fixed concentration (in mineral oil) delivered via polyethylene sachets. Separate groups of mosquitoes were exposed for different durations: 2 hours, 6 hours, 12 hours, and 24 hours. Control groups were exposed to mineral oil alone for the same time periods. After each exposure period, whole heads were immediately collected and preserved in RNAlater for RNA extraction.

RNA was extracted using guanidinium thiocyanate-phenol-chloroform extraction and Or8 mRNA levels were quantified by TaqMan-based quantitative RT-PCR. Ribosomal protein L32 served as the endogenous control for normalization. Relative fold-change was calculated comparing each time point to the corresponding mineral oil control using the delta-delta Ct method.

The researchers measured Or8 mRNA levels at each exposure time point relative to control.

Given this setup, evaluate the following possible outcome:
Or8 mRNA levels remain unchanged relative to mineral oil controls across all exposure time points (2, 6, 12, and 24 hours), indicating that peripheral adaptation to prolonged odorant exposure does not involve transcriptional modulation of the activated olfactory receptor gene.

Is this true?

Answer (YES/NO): NO